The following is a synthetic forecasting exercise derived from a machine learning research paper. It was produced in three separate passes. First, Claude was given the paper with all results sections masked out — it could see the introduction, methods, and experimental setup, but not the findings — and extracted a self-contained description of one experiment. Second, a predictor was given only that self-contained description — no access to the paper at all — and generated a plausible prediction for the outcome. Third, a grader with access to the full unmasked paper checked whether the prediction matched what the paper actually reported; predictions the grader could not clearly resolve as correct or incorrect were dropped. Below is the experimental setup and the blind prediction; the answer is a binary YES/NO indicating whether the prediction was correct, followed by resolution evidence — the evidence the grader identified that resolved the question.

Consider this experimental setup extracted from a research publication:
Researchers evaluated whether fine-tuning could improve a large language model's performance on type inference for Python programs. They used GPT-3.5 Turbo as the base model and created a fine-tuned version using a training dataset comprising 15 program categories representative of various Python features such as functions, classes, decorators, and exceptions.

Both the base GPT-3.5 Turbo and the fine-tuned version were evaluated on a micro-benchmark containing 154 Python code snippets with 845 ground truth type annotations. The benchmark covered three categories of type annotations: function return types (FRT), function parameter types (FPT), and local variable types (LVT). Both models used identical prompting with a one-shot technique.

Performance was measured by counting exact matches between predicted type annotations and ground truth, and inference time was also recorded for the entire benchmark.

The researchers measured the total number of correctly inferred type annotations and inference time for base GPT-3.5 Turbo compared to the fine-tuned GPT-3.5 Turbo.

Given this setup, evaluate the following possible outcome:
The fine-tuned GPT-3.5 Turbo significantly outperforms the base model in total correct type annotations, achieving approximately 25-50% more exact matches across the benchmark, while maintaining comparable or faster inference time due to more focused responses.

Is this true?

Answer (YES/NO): NO